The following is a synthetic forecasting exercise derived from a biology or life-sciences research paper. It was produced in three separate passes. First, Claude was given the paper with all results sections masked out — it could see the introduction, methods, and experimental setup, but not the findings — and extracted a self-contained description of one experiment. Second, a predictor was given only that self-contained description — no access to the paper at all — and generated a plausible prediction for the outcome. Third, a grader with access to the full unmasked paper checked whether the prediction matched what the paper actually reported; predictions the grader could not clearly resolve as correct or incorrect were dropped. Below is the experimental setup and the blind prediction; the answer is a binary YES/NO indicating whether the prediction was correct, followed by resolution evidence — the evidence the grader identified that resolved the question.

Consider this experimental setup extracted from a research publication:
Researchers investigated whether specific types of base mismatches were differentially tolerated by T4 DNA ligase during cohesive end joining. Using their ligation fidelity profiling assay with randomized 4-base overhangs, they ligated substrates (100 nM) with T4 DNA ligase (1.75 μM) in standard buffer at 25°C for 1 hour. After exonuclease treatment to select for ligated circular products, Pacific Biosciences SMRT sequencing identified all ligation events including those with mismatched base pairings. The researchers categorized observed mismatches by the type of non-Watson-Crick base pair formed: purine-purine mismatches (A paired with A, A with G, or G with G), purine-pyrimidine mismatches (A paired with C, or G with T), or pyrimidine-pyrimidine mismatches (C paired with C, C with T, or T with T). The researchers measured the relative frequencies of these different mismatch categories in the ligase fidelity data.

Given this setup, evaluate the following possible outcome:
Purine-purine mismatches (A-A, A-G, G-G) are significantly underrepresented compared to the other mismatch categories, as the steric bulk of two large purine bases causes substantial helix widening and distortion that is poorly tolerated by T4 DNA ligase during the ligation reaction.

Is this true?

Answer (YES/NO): NO